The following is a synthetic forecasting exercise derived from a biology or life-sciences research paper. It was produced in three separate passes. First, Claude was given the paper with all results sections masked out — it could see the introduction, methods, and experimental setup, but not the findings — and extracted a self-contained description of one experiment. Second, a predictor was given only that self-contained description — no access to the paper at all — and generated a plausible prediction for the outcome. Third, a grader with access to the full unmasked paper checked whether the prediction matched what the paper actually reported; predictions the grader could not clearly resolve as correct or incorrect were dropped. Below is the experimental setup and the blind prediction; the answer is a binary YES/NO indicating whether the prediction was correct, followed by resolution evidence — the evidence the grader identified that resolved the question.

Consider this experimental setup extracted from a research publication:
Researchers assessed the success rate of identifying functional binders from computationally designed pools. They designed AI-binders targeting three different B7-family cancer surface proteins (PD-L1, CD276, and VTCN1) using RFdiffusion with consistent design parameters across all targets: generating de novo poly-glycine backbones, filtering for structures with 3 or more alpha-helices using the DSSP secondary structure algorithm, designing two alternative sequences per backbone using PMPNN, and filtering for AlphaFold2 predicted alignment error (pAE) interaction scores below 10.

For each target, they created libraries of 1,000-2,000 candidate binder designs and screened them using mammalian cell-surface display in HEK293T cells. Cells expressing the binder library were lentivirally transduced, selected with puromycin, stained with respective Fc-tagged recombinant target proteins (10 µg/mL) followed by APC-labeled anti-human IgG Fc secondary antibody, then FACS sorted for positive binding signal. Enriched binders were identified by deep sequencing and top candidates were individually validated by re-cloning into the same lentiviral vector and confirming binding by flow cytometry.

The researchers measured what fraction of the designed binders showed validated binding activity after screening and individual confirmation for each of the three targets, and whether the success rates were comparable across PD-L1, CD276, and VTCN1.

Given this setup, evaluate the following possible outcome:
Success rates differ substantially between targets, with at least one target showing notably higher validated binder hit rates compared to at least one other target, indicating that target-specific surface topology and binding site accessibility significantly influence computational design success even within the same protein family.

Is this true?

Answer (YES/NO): YES